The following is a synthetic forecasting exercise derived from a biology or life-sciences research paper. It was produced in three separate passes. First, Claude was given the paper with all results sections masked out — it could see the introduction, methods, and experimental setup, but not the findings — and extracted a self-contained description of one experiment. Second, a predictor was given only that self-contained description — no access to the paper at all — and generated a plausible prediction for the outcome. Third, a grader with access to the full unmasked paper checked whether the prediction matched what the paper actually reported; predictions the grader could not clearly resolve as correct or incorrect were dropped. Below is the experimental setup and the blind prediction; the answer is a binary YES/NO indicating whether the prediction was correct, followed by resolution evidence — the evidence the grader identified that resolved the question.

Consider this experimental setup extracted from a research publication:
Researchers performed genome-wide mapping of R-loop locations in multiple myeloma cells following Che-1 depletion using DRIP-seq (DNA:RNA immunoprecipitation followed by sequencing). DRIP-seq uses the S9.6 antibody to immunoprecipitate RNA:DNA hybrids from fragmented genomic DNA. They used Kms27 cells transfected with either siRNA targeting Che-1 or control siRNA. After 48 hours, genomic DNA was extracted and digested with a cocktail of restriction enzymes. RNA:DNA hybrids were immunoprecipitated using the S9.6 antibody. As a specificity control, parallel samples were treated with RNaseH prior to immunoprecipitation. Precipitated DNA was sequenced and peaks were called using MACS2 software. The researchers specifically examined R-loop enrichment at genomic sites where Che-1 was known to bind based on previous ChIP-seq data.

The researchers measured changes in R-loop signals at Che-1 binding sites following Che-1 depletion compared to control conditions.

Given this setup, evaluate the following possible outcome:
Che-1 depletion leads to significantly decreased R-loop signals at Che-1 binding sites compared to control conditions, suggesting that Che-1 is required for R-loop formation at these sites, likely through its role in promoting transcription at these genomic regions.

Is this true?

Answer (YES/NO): NO